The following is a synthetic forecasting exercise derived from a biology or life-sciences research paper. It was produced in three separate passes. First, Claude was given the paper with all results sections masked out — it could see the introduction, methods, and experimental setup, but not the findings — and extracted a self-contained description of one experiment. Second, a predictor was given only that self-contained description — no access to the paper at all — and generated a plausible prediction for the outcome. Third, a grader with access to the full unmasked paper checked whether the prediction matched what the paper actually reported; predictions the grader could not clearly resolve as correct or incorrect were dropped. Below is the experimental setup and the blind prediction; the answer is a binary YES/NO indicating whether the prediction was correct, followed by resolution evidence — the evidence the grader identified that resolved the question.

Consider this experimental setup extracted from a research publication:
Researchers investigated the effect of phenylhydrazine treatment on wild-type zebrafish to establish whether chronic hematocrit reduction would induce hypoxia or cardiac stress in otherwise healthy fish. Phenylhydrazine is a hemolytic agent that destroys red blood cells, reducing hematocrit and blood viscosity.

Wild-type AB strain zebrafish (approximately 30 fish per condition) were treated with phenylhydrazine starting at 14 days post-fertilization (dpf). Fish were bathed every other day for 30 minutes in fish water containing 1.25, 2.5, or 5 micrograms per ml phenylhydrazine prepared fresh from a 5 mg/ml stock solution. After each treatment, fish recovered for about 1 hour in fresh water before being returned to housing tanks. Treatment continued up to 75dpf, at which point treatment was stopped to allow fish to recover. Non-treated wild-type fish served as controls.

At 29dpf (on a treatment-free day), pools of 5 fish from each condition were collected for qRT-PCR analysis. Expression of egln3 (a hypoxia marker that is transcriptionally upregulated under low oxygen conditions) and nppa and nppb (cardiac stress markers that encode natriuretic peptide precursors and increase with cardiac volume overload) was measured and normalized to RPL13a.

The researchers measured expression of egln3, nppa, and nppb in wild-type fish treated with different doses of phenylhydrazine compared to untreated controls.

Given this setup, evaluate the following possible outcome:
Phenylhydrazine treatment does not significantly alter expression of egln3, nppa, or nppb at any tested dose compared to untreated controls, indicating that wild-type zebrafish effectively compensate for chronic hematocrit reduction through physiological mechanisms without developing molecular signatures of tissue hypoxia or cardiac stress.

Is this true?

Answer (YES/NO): NO